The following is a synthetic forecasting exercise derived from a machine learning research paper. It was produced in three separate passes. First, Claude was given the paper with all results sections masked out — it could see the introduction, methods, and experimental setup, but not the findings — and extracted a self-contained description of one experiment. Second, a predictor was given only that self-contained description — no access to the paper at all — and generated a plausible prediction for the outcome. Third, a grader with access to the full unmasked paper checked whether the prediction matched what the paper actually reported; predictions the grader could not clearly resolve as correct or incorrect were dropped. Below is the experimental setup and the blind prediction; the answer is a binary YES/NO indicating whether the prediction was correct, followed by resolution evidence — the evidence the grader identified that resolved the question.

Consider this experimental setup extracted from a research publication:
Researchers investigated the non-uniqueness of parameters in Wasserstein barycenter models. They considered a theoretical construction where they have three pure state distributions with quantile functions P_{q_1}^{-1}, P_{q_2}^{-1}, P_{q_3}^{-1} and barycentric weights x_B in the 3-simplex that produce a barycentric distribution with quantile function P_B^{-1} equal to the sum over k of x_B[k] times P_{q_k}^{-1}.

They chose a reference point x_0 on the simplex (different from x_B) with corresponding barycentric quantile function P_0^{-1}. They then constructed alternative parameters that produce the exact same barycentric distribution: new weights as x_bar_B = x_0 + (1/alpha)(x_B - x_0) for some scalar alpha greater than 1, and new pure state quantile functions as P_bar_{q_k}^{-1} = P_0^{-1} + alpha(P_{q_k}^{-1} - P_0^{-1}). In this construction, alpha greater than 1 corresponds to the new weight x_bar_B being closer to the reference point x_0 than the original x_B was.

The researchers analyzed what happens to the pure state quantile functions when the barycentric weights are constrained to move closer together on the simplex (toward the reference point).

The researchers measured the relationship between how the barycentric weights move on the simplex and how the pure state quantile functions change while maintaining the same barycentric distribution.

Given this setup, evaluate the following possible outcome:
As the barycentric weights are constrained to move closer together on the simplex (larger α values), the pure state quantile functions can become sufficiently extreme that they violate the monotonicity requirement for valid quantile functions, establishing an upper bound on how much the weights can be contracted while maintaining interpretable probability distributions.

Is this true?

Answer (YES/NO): YES